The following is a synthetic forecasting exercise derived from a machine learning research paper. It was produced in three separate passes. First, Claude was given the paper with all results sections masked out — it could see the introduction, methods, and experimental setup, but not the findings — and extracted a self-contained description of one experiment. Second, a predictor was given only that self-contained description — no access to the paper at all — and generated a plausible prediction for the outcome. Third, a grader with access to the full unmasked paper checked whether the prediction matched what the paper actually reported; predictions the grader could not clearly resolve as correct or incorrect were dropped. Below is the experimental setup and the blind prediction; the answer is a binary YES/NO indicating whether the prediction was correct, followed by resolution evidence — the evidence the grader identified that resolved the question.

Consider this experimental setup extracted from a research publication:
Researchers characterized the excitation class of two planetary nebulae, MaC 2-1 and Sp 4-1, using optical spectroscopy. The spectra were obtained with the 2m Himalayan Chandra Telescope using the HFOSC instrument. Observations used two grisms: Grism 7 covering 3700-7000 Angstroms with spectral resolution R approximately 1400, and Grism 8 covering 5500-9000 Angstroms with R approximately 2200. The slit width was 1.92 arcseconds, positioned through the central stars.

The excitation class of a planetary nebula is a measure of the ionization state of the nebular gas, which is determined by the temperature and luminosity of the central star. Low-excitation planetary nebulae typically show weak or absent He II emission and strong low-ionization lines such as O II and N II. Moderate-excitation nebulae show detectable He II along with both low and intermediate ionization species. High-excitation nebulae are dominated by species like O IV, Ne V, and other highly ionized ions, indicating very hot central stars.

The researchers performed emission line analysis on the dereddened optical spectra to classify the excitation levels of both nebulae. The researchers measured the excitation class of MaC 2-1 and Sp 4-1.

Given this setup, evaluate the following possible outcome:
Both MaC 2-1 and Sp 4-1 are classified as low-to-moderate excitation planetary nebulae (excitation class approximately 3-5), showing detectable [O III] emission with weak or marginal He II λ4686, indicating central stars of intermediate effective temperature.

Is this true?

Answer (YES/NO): NO